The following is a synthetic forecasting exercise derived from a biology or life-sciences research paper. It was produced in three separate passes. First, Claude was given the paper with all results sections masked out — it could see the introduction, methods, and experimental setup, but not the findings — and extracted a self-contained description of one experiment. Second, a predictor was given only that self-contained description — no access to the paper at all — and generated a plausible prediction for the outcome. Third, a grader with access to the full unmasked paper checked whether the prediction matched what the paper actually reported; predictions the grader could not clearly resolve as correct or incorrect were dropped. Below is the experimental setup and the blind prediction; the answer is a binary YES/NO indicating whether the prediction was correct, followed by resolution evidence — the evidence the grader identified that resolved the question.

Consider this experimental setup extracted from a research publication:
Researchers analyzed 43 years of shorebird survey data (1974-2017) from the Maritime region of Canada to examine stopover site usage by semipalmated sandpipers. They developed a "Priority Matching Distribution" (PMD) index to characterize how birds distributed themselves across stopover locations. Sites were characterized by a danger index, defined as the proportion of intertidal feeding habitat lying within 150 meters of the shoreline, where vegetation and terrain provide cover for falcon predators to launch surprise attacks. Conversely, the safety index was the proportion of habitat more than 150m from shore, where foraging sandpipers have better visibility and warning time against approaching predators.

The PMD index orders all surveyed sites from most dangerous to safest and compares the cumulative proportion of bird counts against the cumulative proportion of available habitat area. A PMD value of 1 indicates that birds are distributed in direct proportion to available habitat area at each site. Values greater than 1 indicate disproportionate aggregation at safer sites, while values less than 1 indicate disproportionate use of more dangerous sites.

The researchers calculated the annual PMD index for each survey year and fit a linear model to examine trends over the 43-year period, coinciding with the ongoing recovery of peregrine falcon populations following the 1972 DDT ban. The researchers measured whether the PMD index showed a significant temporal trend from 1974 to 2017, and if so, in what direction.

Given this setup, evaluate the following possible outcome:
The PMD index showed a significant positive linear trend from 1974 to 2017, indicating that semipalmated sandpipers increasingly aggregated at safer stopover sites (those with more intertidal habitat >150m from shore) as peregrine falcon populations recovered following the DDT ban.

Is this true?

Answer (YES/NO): NO